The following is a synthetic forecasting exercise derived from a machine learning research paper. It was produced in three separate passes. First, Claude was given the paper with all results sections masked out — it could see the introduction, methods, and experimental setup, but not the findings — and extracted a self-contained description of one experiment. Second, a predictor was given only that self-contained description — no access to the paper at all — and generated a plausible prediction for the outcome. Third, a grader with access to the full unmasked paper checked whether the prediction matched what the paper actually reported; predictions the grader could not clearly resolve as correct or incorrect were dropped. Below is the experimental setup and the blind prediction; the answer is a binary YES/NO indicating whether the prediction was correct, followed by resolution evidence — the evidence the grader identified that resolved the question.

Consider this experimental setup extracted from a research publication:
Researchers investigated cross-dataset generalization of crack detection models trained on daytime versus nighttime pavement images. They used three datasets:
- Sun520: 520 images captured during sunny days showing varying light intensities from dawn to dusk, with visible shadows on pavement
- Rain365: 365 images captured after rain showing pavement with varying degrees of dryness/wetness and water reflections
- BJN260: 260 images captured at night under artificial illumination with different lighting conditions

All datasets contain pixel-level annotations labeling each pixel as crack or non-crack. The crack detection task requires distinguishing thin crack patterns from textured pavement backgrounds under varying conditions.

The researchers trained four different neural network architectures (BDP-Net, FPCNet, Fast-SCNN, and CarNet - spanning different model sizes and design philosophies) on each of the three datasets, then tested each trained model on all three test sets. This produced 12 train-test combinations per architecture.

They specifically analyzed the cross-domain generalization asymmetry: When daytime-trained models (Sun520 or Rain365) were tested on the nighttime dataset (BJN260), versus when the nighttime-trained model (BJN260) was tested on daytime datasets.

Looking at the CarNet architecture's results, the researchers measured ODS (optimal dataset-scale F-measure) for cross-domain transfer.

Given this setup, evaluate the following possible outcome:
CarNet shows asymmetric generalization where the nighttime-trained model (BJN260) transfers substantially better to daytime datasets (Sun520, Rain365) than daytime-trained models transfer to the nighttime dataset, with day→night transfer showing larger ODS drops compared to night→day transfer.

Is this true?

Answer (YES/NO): YES